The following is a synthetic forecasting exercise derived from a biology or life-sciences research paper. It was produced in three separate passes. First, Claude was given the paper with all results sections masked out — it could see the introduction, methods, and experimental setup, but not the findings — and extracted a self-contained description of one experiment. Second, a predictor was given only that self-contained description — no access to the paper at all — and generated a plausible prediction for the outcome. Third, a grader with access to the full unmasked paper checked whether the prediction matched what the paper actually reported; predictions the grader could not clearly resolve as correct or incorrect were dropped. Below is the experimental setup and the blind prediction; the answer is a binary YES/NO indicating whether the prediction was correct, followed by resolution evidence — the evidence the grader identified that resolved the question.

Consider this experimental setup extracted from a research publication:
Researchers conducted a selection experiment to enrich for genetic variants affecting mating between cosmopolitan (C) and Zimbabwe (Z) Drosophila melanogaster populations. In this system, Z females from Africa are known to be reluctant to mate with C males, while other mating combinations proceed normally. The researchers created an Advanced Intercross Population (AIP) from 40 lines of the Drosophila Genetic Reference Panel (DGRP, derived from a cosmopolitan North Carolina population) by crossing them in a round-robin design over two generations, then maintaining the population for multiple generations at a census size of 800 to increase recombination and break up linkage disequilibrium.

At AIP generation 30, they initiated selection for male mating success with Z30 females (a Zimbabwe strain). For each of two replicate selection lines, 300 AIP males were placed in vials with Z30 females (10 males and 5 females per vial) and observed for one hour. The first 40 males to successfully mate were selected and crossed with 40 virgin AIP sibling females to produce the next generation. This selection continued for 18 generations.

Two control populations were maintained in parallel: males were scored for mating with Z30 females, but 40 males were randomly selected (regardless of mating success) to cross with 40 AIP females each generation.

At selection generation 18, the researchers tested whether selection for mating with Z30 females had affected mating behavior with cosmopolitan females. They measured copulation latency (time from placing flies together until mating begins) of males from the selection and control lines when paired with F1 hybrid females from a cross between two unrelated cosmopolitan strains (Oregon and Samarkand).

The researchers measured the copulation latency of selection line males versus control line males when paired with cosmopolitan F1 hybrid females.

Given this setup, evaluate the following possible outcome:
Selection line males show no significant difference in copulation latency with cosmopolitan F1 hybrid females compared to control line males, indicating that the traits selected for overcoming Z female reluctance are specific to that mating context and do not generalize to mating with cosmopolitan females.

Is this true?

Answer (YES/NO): NO